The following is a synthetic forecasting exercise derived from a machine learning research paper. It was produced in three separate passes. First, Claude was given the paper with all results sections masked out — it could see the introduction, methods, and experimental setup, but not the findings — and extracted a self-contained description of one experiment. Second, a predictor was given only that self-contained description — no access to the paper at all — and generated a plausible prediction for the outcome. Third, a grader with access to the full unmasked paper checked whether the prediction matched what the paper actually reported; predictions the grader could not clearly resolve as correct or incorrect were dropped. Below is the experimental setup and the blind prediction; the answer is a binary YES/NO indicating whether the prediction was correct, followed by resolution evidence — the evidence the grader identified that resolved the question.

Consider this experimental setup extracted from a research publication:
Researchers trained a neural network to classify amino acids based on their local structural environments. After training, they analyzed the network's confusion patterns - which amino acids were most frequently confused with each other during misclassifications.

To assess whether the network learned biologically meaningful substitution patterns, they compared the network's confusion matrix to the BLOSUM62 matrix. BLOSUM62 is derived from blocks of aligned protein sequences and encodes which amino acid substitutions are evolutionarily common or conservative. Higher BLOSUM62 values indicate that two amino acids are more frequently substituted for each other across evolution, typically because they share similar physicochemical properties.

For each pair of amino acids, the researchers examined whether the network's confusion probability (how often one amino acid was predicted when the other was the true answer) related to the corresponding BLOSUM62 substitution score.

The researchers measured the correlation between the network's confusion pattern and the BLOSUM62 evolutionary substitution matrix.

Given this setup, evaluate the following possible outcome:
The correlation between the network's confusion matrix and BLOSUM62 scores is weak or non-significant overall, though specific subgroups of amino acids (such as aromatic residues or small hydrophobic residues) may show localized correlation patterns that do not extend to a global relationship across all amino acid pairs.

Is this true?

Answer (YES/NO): NO